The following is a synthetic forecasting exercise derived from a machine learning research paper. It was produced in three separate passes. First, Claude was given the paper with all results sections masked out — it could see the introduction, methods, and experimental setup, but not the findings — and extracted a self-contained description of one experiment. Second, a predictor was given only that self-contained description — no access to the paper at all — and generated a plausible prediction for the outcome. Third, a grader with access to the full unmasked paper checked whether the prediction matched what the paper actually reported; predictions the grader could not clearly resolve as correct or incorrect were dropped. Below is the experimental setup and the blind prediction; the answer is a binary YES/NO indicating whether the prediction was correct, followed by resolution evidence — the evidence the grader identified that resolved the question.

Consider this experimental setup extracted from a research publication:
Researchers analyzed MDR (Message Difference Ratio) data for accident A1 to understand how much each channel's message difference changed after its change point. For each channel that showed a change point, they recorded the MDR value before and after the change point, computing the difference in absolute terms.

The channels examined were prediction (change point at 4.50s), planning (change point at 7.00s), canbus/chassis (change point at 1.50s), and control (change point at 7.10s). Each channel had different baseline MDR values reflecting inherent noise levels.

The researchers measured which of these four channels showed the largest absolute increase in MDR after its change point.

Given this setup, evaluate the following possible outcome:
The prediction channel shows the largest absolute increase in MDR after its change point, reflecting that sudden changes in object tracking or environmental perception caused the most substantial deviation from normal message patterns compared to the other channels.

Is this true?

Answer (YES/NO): NO